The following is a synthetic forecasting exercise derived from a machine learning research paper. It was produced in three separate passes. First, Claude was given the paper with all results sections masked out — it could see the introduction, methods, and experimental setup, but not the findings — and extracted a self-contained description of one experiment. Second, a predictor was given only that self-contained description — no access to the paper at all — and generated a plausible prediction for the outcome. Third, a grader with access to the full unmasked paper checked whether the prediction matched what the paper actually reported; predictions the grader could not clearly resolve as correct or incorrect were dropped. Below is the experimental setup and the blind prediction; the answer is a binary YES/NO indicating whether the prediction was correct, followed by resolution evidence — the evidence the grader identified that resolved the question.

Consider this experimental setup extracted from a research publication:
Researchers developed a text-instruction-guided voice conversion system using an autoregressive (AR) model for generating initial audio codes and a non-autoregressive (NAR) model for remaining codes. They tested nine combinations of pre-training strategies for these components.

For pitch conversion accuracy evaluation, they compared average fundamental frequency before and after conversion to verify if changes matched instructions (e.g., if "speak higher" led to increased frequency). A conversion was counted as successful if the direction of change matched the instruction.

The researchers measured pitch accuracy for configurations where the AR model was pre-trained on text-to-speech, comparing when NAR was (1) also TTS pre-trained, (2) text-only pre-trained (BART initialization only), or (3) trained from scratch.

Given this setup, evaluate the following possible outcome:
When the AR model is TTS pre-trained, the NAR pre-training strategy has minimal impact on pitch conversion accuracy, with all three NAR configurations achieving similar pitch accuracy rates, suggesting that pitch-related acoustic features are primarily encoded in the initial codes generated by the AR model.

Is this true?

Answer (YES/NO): YES